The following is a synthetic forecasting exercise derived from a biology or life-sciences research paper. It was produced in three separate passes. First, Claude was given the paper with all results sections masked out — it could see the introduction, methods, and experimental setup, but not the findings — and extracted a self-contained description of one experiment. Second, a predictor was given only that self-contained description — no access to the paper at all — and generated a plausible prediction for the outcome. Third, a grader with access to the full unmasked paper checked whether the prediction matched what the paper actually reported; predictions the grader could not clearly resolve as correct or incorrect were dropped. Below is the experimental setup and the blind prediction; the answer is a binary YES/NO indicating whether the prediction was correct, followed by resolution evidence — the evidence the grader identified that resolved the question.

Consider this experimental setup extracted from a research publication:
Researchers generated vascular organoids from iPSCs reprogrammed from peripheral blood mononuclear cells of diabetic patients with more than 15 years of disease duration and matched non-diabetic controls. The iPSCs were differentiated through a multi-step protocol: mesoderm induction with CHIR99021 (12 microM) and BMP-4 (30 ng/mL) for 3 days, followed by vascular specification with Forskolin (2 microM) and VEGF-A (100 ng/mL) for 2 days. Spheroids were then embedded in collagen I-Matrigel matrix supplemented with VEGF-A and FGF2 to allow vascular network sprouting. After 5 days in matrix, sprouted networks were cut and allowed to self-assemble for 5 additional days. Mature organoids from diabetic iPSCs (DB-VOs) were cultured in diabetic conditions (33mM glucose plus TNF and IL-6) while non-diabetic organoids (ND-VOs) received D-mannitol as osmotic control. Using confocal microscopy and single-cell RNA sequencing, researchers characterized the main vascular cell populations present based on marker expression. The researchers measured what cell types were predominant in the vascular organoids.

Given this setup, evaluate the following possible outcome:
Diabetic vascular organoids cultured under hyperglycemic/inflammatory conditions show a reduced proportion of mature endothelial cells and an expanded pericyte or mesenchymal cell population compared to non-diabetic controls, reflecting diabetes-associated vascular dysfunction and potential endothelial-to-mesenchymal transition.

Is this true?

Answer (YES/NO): NO